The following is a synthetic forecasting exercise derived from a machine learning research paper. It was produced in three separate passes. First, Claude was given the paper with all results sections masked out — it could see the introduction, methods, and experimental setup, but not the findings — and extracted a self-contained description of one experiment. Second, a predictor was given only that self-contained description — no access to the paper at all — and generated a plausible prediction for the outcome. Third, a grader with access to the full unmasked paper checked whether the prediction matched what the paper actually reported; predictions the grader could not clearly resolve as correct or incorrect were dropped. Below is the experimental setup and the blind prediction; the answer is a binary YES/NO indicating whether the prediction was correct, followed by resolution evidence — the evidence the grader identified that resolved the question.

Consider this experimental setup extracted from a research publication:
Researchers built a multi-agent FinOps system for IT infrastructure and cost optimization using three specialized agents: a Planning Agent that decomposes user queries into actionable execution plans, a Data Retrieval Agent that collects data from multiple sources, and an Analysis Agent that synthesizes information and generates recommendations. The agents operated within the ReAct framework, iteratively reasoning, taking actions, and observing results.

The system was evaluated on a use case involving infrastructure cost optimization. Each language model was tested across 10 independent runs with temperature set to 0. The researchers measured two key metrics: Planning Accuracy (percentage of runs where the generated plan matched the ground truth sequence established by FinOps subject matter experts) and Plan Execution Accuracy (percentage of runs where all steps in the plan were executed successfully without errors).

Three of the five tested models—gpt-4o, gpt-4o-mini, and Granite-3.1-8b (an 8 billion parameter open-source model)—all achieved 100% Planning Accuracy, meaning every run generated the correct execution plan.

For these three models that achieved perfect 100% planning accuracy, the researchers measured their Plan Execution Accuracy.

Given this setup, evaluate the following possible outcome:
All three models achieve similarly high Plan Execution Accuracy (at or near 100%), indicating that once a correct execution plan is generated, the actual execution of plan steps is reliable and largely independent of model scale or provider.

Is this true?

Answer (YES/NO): NO